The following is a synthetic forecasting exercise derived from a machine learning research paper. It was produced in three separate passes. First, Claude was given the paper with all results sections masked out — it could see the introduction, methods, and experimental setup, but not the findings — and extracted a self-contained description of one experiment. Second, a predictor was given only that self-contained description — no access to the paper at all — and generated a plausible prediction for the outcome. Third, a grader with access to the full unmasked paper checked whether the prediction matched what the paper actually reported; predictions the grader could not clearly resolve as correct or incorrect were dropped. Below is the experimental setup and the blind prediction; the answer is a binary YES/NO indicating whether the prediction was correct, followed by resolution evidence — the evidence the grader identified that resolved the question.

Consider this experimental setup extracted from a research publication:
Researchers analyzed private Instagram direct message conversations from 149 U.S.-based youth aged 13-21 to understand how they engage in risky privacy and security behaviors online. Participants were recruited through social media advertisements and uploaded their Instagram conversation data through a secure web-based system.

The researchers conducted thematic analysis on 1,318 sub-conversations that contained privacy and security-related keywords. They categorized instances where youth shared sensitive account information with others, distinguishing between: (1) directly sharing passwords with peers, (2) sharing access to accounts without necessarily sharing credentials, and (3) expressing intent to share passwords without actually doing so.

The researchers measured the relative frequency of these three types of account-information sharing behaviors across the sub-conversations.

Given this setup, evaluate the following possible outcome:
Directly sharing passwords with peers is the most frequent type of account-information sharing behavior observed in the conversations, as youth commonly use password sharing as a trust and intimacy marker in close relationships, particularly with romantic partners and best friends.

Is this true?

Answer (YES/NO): YES